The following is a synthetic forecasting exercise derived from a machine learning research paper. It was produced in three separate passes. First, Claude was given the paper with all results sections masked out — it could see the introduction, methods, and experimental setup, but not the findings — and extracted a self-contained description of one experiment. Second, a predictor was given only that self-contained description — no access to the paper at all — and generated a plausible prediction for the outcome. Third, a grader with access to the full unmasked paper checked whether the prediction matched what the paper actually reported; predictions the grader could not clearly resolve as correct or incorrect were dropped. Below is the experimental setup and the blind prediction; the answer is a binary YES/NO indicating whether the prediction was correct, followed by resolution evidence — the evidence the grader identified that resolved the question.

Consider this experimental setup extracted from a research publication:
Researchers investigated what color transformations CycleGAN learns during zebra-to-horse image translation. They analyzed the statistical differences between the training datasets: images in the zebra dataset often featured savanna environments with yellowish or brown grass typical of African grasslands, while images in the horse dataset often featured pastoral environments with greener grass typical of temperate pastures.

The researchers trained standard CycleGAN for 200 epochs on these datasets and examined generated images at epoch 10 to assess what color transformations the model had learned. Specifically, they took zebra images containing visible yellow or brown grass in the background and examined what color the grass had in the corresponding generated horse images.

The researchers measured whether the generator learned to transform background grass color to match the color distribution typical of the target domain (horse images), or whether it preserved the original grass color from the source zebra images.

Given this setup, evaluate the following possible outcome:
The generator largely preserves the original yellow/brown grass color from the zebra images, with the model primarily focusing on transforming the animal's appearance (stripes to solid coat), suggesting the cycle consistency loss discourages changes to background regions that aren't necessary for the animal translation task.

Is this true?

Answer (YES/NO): NO